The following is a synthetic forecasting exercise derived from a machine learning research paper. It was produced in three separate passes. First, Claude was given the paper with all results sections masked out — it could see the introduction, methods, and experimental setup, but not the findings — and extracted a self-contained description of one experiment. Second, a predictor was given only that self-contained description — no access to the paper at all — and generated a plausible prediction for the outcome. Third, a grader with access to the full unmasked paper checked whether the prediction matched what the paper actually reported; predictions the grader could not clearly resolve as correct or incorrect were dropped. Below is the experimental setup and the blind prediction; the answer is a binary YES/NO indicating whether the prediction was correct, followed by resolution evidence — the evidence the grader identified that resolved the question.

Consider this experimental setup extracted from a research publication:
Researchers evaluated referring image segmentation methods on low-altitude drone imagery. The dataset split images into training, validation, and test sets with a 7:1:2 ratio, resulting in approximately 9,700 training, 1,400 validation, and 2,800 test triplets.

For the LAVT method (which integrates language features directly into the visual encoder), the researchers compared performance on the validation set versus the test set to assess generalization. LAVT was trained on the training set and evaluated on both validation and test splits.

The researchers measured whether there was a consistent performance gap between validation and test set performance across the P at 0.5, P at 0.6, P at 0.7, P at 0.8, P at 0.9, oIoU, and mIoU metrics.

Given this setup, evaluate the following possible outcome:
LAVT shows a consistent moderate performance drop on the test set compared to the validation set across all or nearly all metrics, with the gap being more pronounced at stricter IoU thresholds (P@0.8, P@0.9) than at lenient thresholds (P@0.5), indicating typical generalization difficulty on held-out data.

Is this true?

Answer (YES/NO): NO